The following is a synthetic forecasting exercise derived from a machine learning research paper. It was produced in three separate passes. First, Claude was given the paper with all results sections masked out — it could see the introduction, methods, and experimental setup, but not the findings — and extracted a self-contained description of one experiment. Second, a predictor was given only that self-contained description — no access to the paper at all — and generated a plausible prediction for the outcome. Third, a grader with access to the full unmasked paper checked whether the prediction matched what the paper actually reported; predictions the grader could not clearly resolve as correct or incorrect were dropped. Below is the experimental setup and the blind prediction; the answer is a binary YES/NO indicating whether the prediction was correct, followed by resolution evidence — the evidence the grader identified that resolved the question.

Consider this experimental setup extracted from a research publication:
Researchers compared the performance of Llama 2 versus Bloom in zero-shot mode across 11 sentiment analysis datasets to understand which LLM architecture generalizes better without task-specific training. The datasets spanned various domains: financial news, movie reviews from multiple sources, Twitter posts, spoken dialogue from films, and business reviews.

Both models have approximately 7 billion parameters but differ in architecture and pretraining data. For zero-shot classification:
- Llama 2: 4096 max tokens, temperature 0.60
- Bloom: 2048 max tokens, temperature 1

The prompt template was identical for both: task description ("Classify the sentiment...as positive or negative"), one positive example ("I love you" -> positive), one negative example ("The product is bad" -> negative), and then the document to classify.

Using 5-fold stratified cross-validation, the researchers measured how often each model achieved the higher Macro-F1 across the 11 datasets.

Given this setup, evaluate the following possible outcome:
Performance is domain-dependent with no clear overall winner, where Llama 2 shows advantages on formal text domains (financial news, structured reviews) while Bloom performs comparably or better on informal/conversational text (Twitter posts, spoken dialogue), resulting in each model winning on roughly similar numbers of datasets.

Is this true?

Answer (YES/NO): NO